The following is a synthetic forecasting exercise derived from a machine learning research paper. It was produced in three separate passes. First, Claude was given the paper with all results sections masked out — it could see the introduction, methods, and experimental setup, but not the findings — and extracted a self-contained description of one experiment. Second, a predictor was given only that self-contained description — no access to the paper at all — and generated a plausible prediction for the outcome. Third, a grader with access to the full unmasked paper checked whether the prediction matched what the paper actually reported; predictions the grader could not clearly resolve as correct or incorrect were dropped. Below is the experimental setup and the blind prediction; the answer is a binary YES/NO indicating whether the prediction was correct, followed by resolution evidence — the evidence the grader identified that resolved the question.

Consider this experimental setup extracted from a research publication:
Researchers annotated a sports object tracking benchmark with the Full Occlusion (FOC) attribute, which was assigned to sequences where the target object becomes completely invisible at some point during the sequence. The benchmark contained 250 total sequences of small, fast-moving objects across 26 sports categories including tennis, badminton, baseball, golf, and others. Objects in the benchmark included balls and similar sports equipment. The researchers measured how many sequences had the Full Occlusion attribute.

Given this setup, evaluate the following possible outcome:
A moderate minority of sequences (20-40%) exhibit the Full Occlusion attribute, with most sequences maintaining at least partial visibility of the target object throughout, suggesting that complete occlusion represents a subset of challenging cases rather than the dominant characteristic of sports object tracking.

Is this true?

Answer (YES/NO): NO